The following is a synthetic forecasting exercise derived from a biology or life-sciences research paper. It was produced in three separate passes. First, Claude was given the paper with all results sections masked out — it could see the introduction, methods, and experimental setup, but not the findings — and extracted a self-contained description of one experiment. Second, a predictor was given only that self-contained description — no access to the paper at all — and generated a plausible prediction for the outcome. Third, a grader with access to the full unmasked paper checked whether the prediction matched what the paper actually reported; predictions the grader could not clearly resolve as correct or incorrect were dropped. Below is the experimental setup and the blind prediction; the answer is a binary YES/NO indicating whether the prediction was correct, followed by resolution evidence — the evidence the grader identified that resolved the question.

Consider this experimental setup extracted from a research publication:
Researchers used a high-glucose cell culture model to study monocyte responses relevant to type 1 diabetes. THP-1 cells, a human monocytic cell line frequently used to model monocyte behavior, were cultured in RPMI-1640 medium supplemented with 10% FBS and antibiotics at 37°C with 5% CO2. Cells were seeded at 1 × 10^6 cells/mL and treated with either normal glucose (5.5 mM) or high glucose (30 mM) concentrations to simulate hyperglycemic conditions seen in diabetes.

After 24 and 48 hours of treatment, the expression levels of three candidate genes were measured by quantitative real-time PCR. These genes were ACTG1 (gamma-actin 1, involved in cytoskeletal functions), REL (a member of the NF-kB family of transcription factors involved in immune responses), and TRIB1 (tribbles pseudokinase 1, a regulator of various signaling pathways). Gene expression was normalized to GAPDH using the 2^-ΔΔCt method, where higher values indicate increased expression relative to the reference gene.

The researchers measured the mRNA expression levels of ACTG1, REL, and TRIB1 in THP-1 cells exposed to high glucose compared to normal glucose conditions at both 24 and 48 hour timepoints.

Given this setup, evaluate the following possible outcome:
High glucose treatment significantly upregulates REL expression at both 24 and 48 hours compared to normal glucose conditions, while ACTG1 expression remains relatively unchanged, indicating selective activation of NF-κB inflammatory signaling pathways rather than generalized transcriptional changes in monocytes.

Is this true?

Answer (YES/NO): NO